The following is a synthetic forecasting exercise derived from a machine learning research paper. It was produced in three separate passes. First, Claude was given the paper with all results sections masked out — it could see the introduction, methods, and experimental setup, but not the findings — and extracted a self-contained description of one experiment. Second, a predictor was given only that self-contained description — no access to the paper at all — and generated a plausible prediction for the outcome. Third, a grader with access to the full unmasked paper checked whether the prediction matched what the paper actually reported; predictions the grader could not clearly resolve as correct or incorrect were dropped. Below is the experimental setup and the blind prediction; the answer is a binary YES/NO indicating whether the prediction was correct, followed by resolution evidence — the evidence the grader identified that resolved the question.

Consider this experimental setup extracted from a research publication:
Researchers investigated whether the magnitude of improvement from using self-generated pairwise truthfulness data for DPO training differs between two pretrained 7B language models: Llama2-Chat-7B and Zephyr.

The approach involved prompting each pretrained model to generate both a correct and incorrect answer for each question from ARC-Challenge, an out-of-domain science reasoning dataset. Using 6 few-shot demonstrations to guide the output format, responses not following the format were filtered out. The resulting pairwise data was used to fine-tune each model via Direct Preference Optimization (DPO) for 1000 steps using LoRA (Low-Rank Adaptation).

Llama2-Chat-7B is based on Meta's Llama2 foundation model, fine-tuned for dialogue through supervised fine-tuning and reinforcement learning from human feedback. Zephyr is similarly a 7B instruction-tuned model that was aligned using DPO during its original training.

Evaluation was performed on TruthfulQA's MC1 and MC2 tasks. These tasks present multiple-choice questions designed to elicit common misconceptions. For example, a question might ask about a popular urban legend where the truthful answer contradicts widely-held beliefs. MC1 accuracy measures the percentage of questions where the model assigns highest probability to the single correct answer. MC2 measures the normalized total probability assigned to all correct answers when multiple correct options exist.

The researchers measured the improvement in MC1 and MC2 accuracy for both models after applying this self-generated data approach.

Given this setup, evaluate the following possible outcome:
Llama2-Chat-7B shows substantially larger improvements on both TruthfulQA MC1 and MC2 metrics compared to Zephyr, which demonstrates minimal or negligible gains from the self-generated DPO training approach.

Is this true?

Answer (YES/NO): NO